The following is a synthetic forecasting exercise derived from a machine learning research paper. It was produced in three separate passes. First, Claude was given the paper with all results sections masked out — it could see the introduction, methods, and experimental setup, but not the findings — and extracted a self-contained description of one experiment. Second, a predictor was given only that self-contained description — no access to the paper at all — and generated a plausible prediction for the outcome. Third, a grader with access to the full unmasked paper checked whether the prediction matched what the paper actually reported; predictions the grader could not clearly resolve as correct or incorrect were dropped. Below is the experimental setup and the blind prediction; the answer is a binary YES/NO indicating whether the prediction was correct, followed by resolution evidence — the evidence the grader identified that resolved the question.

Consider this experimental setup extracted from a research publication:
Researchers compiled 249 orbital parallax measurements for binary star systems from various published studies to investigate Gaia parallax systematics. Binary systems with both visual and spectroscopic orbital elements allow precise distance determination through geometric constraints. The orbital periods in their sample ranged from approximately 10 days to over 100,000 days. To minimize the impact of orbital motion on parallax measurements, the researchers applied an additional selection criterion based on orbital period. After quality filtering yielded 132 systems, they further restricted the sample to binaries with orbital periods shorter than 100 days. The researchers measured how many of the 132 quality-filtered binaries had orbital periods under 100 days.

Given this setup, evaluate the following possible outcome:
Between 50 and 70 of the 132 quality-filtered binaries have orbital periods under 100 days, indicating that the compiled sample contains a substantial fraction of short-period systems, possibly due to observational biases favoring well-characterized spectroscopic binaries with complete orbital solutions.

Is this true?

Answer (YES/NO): NO